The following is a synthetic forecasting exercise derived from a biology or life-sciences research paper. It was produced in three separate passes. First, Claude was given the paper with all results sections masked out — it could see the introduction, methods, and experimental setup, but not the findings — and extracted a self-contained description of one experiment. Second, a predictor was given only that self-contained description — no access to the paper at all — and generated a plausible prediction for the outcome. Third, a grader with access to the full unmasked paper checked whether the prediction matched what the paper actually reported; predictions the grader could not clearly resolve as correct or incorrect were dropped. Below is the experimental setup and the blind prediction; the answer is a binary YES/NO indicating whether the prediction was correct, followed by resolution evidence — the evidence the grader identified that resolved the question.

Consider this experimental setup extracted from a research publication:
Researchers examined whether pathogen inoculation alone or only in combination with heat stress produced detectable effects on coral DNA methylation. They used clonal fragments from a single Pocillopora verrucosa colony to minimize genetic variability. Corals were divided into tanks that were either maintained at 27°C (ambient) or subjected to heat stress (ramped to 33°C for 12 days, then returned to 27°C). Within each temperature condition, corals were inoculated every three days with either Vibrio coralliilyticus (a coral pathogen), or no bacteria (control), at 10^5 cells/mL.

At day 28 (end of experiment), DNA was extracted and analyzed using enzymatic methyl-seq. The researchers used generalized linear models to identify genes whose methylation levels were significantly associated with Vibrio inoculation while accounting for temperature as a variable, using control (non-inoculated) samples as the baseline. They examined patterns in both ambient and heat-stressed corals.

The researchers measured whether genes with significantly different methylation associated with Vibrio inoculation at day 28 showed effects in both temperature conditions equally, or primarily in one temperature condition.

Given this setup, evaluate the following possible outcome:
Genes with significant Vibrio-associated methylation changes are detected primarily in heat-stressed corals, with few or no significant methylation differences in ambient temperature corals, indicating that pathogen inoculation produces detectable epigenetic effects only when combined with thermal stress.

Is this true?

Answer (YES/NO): NO